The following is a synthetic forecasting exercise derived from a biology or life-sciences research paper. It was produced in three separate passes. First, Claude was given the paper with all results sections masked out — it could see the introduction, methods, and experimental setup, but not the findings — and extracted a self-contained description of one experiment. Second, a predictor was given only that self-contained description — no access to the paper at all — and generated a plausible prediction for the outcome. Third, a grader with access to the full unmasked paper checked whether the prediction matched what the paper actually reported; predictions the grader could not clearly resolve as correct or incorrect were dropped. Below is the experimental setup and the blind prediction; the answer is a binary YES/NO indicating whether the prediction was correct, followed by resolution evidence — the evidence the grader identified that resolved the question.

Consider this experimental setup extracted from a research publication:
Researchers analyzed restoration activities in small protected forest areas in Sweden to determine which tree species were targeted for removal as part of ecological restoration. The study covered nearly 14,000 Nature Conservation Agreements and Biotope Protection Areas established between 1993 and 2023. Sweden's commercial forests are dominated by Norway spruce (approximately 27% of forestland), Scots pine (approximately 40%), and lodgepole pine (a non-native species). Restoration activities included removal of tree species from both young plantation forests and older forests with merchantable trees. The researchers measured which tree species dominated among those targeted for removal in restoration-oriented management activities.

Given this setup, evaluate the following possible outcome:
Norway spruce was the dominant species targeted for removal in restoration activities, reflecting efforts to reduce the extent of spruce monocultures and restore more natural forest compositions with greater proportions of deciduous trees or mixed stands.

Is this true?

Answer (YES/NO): YES